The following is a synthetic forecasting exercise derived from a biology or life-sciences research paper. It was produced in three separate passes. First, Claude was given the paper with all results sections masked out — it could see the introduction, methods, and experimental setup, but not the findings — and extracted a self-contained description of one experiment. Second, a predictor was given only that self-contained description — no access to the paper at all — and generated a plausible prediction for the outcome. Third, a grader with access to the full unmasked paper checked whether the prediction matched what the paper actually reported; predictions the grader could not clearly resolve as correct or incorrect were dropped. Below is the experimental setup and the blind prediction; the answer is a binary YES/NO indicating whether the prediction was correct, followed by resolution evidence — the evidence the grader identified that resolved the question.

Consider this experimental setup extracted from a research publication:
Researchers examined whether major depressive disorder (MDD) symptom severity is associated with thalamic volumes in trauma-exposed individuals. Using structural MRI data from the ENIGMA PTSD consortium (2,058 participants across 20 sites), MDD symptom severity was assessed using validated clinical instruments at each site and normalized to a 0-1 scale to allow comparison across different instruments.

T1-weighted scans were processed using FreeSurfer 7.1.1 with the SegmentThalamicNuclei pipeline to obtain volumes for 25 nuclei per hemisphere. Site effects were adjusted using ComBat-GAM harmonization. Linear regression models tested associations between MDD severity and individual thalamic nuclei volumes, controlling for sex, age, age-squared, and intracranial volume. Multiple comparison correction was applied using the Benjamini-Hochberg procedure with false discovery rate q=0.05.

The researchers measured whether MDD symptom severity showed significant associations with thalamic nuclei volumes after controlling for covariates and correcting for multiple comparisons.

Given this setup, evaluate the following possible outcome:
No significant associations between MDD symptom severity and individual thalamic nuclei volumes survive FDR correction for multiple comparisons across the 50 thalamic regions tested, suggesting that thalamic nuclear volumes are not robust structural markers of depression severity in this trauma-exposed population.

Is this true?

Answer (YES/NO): NO